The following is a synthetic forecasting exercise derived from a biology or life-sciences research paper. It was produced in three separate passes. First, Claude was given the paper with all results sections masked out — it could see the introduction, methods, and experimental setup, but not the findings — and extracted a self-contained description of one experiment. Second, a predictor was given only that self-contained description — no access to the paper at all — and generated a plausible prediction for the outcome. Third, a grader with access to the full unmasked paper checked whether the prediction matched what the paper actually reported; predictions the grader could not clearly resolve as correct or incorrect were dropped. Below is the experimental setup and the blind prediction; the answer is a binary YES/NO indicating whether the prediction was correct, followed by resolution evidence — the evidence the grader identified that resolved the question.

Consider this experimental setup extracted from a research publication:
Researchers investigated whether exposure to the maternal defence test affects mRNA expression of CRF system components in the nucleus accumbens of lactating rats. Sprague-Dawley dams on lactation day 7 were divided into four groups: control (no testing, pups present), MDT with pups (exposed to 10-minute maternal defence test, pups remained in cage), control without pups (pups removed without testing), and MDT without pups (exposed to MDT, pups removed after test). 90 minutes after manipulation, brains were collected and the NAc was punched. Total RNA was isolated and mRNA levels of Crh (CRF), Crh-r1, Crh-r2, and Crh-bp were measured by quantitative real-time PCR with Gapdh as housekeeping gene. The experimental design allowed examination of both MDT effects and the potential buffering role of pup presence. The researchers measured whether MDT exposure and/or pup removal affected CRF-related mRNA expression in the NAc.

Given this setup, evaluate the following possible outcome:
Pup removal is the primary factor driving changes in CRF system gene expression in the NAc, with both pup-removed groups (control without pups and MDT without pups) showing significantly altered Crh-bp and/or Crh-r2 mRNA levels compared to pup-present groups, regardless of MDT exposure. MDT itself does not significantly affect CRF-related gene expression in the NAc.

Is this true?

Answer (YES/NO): NO